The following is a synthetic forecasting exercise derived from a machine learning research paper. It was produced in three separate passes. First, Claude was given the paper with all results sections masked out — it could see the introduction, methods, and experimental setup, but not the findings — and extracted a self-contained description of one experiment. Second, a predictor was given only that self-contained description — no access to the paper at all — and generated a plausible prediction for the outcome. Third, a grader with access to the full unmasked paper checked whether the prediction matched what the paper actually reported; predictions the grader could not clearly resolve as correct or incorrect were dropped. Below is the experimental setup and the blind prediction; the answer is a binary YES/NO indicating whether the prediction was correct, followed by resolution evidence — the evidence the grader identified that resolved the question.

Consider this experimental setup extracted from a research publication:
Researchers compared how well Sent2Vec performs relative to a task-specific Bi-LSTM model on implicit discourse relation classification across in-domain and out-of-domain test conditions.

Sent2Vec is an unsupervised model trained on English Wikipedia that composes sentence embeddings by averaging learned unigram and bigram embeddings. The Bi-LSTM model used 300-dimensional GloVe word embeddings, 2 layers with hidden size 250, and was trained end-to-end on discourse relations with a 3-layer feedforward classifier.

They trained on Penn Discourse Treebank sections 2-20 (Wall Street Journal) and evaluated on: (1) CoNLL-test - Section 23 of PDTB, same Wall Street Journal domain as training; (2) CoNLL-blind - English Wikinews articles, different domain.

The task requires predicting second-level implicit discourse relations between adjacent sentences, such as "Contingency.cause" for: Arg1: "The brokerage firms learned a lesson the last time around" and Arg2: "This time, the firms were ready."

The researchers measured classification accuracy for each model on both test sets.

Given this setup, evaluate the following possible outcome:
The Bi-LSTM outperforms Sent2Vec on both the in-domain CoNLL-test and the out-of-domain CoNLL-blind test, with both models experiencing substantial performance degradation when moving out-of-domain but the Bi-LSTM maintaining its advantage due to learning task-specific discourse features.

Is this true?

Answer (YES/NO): NO